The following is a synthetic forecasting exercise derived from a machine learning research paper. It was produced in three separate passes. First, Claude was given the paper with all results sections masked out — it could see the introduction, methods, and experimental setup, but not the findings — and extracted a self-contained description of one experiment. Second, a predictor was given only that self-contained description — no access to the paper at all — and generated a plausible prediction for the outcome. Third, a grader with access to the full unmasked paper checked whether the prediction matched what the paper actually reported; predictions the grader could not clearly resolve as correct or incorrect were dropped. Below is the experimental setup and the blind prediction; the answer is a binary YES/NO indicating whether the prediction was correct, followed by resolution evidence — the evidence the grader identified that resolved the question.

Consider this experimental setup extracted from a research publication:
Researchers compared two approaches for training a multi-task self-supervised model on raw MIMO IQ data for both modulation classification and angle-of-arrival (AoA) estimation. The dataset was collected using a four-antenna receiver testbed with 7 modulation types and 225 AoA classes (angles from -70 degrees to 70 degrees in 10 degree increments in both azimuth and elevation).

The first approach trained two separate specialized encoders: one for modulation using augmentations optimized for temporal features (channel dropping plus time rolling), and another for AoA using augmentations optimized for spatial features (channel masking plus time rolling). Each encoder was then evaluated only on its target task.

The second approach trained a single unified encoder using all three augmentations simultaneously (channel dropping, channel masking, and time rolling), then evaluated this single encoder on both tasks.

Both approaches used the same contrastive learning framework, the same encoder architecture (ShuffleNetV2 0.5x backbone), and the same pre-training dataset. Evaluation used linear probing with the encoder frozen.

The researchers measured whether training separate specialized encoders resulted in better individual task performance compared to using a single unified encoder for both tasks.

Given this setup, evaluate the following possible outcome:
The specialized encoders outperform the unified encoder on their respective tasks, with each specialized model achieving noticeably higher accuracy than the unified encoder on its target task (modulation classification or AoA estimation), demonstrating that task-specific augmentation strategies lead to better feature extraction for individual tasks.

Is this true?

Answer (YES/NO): YES